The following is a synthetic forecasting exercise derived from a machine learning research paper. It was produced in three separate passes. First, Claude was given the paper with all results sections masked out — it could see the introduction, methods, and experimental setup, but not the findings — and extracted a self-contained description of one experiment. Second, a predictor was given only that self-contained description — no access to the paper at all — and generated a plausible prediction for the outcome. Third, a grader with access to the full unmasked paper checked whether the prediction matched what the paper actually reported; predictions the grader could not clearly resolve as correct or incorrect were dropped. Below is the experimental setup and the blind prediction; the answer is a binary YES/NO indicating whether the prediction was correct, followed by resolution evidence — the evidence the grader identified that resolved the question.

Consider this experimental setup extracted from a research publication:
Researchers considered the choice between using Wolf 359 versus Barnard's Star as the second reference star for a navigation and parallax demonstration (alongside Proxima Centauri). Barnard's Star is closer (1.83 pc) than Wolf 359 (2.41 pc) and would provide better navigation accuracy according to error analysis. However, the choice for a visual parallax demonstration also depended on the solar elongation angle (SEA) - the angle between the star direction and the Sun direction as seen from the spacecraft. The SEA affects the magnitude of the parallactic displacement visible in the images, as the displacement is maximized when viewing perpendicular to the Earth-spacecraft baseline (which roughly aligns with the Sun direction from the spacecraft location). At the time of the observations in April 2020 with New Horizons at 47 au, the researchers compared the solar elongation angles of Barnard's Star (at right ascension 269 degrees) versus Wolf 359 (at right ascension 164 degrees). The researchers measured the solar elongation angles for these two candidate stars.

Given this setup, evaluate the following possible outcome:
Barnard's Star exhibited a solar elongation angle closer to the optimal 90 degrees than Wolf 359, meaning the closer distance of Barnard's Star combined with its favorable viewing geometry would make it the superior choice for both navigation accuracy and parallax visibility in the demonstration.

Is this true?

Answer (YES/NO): NO